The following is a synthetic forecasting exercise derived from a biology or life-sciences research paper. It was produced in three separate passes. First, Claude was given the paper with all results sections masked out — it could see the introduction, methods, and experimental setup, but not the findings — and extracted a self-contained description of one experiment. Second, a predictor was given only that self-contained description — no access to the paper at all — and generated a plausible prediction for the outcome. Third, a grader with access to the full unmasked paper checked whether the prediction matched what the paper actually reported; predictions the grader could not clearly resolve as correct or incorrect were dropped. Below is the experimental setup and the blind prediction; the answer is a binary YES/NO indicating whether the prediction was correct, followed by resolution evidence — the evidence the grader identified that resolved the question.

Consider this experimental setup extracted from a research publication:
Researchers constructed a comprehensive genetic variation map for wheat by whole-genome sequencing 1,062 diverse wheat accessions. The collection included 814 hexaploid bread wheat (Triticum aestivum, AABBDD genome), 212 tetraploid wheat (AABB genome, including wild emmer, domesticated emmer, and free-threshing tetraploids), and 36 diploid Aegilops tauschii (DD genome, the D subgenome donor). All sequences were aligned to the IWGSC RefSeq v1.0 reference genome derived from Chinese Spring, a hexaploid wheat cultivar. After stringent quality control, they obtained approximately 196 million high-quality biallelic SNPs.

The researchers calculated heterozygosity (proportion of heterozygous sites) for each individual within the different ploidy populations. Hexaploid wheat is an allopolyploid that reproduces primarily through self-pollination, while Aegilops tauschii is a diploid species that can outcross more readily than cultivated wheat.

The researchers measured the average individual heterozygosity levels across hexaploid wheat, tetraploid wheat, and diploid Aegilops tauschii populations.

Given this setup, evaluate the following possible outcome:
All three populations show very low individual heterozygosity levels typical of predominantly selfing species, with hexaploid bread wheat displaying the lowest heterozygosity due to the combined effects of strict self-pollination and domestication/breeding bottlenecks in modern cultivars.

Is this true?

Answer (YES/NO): YES